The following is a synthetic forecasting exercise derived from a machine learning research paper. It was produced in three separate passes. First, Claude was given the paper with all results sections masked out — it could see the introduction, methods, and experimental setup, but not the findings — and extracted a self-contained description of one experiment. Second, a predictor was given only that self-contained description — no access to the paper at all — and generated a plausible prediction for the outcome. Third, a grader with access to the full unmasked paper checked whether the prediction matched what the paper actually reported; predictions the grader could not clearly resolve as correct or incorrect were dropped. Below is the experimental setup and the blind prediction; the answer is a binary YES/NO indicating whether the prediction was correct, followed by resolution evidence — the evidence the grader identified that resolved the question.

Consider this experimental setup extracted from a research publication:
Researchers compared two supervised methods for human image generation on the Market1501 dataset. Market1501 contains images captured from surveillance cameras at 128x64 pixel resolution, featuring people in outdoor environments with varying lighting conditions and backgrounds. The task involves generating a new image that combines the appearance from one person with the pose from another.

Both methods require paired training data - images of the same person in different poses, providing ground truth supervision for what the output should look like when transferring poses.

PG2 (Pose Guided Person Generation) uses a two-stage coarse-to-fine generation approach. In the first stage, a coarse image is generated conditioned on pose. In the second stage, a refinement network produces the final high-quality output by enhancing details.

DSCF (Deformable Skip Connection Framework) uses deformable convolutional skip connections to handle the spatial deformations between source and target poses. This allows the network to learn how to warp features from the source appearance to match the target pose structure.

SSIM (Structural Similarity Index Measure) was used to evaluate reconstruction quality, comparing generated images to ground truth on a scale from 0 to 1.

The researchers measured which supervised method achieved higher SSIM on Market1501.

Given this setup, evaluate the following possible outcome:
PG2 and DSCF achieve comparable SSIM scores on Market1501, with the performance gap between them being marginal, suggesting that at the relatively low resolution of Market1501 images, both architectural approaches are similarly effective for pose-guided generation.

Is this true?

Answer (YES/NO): NO